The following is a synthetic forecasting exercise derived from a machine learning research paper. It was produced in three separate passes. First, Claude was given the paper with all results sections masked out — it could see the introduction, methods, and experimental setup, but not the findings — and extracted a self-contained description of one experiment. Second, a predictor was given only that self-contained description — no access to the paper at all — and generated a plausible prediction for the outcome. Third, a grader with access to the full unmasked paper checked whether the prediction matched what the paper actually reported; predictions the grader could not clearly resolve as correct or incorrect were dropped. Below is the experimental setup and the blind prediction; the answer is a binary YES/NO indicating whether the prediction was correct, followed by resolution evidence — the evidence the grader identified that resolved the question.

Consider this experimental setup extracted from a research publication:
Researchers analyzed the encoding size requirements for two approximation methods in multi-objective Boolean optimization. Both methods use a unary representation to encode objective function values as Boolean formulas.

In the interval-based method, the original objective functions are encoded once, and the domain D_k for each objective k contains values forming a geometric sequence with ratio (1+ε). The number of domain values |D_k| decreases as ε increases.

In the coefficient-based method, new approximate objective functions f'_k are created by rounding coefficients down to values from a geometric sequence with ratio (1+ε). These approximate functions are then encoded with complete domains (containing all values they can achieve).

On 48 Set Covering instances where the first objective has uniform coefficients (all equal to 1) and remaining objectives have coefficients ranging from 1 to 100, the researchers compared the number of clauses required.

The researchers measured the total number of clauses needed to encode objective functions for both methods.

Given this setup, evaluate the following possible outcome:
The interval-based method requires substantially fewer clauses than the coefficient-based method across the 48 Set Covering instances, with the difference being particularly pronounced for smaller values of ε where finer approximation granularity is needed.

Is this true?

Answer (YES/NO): NO